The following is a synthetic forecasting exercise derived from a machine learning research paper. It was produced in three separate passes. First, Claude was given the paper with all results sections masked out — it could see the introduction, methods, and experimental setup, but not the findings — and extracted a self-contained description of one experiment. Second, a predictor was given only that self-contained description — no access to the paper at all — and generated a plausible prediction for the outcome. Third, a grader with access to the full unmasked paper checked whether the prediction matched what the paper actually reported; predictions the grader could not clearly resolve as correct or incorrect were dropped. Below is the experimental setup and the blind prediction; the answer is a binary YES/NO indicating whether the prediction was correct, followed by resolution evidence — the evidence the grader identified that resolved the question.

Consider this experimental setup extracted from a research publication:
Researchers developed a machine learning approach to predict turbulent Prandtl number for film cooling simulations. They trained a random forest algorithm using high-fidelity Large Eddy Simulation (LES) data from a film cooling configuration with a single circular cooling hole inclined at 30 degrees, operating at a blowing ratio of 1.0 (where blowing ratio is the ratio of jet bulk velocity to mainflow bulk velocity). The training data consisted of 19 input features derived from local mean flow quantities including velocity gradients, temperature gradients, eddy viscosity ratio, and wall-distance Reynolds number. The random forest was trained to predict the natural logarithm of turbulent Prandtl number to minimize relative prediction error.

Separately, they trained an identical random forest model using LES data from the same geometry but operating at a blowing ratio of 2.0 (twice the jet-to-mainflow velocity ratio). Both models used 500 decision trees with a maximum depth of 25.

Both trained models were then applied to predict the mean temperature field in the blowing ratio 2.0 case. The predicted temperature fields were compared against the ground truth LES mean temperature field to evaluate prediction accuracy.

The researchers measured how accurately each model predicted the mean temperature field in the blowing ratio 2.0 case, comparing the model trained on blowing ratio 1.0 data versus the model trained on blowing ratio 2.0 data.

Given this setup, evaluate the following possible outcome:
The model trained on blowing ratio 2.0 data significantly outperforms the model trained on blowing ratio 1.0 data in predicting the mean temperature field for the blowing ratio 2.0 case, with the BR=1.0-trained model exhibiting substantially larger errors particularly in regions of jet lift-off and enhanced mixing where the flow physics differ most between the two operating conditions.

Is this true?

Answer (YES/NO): YES